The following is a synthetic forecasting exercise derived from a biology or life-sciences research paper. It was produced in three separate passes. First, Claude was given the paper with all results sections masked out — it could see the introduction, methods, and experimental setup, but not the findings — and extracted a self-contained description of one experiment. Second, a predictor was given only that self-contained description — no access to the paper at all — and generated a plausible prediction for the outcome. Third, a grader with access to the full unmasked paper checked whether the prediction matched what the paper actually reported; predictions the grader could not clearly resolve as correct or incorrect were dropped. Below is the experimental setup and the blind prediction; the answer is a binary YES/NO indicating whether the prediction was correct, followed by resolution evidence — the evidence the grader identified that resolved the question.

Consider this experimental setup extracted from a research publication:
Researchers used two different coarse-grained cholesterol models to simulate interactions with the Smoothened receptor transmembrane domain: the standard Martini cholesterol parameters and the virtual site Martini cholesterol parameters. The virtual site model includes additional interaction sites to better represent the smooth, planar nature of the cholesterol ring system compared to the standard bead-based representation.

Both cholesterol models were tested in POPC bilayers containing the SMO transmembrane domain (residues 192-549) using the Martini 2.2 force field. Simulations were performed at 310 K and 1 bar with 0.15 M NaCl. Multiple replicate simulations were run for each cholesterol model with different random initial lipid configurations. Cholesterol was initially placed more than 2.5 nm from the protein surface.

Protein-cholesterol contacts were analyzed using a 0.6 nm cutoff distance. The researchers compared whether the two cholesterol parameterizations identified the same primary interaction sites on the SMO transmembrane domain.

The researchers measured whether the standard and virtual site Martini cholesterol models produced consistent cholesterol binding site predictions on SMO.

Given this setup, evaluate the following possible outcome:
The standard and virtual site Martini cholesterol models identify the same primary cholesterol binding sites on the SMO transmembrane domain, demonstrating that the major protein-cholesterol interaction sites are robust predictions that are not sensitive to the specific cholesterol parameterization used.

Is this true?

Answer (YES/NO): YES